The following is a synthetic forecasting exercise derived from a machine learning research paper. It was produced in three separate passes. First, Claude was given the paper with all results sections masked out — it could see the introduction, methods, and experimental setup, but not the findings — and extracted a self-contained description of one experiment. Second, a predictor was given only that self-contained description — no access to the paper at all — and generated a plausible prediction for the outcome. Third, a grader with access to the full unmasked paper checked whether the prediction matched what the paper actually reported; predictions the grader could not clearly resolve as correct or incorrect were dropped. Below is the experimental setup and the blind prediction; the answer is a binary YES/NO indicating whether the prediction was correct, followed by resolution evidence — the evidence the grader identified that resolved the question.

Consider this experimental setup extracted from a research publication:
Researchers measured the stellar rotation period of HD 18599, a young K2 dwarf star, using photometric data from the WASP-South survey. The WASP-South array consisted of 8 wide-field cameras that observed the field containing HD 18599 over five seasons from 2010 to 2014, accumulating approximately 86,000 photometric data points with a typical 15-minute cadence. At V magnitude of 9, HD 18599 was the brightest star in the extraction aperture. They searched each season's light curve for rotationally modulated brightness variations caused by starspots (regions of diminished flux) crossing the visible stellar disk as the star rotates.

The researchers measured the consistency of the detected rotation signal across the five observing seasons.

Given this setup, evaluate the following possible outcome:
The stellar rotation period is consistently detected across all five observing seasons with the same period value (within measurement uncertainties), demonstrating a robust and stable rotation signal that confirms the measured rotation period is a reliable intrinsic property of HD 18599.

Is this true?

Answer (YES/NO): NO